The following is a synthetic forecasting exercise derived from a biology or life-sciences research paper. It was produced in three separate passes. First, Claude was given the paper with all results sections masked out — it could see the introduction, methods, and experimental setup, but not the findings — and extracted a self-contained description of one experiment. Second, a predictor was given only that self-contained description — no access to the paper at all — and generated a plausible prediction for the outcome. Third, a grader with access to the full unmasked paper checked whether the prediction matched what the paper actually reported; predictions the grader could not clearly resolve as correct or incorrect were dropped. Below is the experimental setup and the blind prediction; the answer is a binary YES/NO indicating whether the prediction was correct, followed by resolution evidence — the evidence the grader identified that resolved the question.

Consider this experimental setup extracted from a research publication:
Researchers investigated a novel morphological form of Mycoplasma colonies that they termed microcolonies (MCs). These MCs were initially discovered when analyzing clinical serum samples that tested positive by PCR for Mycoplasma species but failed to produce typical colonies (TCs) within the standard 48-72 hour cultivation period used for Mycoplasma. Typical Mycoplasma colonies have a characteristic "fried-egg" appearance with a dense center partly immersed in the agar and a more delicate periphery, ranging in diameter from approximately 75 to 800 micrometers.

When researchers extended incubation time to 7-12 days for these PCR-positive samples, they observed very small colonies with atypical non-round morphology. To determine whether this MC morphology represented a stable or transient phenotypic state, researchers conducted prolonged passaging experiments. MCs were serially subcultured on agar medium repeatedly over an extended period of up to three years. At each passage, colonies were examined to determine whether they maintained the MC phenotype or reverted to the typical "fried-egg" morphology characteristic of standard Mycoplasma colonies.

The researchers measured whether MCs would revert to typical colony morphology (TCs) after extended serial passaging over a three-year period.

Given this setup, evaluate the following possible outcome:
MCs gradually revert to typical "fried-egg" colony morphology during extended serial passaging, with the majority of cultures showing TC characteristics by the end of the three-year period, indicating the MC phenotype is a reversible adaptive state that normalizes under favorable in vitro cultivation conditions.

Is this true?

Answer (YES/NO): NO